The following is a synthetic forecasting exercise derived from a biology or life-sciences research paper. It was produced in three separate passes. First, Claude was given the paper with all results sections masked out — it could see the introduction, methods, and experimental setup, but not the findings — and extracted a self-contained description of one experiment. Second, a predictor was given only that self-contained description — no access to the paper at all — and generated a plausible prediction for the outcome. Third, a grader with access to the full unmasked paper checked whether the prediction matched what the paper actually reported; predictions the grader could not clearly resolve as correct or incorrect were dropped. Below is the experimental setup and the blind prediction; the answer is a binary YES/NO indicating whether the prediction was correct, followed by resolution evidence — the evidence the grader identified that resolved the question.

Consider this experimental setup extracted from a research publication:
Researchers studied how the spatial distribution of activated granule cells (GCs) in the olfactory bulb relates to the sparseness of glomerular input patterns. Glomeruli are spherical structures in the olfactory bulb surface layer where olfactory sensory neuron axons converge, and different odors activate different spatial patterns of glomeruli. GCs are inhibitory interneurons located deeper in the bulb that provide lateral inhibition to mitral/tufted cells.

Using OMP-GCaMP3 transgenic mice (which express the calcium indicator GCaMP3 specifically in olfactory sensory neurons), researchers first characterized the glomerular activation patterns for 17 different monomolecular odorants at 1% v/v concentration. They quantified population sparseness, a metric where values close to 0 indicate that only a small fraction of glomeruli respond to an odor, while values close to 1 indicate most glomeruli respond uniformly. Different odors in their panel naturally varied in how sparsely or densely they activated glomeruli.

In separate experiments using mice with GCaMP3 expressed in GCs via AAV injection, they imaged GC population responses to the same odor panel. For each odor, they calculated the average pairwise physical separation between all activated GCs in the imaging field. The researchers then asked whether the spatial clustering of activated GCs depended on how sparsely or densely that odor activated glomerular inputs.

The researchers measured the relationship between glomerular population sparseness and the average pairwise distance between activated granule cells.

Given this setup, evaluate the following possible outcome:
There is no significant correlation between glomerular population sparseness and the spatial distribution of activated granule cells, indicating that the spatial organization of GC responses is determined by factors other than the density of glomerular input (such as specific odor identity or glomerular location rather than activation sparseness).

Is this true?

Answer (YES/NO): NO